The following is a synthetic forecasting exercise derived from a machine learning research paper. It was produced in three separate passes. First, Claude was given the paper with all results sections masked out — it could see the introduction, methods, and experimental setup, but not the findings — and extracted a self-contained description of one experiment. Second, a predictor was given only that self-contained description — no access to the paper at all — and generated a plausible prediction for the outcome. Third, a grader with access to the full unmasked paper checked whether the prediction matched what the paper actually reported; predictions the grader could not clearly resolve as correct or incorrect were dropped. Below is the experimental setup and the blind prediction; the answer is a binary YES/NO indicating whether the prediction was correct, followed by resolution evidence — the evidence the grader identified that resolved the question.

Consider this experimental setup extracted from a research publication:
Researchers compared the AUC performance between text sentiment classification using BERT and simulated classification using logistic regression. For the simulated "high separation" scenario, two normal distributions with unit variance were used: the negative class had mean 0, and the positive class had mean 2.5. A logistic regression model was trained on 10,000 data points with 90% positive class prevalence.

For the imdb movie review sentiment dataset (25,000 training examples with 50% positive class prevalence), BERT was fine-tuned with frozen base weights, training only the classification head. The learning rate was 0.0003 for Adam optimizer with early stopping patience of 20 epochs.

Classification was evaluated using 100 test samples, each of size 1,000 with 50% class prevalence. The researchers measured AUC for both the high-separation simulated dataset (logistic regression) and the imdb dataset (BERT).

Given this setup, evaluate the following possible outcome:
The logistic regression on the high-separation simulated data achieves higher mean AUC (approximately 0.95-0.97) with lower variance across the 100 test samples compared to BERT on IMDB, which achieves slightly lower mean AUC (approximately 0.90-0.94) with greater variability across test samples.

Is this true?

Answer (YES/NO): NO